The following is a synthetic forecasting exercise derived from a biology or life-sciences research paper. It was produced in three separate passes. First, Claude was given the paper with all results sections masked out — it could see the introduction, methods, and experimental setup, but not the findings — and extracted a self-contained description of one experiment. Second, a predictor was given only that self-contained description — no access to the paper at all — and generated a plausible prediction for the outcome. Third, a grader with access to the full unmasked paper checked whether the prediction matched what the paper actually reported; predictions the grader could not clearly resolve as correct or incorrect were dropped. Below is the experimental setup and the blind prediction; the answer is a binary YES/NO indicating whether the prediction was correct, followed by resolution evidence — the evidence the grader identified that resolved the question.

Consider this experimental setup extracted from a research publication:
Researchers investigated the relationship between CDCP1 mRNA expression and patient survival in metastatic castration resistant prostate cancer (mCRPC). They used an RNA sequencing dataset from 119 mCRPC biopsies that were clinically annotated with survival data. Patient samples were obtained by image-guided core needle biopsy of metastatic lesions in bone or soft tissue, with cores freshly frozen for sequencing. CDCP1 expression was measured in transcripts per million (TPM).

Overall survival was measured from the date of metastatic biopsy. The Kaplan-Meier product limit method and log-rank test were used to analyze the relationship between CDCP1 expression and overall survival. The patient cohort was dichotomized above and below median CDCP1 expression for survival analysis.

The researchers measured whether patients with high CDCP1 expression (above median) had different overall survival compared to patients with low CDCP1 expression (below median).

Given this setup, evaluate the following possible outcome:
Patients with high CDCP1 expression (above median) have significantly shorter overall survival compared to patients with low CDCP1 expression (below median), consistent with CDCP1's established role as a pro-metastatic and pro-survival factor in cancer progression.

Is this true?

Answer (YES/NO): NO